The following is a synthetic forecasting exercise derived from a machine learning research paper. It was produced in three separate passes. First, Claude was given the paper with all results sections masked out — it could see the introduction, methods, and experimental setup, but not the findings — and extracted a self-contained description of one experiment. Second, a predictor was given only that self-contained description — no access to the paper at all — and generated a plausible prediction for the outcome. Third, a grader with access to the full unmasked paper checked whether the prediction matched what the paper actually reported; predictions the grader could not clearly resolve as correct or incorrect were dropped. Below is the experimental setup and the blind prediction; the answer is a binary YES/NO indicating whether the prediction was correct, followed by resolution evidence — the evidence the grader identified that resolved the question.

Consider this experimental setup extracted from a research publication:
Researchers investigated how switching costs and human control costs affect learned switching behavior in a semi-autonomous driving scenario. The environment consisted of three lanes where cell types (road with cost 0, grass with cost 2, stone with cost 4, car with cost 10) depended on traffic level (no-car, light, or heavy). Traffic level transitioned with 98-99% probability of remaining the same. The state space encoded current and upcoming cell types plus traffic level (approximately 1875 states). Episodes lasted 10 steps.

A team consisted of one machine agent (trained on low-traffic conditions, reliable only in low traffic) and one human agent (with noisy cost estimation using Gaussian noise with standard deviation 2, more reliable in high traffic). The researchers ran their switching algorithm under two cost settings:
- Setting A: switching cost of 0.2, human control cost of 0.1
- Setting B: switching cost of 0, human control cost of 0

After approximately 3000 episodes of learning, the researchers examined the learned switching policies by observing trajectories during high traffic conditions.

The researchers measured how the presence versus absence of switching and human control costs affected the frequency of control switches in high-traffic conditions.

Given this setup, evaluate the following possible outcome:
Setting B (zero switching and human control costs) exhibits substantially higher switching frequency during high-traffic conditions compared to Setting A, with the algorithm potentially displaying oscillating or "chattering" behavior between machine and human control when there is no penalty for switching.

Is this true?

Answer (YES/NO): YES